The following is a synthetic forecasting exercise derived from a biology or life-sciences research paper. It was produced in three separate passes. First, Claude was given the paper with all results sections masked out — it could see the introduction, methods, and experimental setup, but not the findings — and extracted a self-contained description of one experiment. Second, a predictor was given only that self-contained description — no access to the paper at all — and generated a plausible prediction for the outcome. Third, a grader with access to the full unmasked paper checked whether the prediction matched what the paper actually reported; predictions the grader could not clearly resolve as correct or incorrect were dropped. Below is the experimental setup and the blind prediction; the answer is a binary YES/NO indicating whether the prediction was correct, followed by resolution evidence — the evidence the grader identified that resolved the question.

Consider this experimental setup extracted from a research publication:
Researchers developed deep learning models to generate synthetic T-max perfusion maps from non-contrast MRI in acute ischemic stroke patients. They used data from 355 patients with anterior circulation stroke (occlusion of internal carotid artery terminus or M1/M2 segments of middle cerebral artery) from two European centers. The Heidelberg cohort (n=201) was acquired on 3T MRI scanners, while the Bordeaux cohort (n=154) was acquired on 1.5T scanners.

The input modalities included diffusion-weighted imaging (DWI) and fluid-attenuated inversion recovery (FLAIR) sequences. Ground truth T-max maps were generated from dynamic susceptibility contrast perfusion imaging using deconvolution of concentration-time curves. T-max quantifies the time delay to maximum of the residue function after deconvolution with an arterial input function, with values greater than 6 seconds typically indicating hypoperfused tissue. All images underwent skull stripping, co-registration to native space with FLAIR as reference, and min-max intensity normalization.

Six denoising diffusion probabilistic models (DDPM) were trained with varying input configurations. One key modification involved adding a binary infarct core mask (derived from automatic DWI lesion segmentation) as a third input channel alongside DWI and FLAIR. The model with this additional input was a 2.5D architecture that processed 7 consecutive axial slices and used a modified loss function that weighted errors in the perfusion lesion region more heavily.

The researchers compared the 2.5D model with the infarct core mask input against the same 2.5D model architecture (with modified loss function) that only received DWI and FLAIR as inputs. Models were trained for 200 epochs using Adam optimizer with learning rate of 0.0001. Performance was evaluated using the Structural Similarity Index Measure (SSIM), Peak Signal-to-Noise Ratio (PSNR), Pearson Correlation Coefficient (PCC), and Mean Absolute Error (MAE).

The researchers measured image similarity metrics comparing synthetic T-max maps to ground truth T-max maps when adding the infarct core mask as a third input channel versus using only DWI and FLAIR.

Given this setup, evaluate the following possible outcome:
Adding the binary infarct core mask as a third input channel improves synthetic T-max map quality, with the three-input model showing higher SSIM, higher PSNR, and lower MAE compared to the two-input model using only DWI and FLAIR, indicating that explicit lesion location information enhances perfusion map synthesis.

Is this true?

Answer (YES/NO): YES